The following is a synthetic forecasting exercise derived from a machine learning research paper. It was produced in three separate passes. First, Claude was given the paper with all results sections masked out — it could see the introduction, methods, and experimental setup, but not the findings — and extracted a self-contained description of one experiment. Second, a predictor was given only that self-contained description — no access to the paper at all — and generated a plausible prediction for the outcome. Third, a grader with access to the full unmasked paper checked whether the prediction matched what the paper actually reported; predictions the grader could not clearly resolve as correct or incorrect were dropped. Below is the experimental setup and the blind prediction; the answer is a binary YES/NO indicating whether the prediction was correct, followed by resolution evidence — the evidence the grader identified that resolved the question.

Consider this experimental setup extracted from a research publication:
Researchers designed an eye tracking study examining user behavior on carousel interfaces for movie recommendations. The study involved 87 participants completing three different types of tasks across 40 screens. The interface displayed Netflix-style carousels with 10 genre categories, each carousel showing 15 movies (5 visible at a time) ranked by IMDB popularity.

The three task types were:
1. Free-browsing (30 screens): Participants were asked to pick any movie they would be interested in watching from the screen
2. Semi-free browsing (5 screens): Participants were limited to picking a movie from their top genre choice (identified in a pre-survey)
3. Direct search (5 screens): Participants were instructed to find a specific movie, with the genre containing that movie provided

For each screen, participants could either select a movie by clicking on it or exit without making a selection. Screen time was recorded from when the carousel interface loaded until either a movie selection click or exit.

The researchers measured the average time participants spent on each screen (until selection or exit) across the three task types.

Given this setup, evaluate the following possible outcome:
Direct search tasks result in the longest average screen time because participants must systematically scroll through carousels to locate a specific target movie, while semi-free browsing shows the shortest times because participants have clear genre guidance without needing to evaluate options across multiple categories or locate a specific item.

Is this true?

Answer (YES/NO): NO